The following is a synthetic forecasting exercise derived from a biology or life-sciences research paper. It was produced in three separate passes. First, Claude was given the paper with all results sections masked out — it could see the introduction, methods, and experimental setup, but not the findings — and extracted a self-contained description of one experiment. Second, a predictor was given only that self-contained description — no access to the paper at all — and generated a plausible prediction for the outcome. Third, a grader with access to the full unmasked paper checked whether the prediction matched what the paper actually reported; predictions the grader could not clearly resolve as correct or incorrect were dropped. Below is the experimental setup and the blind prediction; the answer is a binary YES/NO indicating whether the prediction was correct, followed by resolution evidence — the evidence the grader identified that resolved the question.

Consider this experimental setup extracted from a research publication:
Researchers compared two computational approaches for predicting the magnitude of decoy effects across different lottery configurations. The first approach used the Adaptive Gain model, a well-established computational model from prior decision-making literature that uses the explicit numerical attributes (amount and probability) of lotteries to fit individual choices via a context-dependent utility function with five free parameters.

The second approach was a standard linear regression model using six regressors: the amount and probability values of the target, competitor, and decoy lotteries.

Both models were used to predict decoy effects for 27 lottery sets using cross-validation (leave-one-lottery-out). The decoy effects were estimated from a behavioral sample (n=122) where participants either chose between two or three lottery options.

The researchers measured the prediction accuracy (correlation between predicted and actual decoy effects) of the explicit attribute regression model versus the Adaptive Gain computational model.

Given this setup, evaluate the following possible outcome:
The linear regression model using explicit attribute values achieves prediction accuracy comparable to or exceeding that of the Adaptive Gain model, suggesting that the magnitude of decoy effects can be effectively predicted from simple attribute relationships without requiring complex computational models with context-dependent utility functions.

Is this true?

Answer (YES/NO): YES